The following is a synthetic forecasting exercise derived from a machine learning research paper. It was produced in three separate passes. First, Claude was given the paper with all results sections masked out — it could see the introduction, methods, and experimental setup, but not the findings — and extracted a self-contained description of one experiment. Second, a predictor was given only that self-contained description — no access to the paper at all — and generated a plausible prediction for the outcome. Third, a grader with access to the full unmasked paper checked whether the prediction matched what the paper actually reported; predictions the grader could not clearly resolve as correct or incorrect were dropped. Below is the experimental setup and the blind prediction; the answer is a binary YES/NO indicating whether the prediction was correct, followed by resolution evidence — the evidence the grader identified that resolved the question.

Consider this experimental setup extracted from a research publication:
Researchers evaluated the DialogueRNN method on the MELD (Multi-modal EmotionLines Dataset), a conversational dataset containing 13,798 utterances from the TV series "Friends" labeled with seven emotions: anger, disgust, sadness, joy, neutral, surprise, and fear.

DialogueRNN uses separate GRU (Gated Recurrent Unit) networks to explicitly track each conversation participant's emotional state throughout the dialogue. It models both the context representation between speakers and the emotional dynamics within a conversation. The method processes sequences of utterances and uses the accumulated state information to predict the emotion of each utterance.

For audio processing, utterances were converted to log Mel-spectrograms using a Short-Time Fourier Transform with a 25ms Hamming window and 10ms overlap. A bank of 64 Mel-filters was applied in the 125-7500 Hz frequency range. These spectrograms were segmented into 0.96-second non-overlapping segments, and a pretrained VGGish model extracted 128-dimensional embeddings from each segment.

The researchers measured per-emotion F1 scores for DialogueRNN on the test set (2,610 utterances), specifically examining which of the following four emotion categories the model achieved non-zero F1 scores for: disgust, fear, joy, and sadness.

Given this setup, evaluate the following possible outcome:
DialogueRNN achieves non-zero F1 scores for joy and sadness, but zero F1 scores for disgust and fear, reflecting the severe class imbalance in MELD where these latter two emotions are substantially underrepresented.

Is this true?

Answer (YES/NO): NO